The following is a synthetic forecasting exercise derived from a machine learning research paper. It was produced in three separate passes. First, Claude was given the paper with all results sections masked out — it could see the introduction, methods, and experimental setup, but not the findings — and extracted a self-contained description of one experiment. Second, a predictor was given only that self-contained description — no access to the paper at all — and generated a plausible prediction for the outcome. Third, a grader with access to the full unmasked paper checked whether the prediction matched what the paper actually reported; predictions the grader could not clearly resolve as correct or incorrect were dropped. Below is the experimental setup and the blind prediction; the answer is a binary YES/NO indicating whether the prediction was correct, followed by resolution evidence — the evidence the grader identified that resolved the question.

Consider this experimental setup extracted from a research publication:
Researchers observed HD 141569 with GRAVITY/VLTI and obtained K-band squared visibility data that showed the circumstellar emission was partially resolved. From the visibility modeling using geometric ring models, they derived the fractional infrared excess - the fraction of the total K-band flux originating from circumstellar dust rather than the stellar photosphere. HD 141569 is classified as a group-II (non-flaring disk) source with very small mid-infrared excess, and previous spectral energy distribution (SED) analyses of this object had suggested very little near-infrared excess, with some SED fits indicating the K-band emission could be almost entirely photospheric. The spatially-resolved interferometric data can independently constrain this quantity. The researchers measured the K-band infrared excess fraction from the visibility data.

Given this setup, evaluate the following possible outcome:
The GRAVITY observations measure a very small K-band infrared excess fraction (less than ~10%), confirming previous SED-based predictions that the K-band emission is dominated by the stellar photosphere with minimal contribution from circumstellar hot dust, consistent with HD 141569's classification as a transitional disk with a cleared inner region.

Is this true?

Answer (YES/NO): NO